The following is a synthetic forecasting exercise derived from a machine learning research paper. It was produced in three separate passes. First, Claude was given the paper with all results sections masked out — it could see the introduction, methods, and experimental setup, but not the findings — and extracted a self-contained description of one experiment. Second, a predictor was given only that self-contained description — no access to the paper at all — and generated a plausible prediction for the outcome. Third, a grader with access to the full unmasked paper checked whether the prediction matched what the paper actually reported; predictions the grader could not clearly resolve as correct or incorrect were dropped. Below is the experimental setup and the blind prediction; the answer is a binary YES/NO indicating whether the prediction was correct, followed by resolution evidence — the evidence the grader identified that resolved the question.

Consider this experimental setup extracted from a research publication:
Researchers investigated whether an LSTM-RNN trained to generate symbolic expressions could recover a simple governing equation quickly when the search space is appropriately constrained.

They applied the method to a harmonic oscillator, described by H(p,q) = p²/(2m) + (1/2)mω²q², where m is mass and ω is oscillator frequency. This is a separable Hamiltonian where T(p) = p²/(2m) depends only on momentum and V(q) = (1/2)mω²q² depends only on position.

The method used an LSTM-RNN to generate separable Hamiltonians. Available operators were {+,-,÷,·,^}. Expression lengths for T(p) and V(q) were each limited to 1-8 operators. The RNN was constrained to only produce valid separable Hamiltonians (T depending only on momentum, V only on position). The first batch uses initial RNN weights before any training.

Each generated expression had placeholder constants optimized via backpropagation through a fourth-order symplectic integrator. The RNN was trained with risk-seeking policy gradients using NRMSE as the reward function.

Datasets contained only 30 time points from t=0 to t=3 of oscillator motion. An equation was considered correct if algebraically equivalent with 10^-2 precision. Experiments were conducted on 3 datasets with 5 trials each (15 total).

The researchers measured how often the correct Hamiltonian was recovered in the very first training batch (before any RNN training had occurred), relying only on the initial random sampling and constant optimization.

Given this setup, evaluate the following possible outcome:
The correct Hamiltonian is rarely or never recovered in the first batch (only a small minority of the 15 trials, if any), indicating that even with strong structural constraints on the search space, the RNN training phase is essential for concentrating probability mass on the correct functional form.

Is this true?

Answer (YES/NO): NO